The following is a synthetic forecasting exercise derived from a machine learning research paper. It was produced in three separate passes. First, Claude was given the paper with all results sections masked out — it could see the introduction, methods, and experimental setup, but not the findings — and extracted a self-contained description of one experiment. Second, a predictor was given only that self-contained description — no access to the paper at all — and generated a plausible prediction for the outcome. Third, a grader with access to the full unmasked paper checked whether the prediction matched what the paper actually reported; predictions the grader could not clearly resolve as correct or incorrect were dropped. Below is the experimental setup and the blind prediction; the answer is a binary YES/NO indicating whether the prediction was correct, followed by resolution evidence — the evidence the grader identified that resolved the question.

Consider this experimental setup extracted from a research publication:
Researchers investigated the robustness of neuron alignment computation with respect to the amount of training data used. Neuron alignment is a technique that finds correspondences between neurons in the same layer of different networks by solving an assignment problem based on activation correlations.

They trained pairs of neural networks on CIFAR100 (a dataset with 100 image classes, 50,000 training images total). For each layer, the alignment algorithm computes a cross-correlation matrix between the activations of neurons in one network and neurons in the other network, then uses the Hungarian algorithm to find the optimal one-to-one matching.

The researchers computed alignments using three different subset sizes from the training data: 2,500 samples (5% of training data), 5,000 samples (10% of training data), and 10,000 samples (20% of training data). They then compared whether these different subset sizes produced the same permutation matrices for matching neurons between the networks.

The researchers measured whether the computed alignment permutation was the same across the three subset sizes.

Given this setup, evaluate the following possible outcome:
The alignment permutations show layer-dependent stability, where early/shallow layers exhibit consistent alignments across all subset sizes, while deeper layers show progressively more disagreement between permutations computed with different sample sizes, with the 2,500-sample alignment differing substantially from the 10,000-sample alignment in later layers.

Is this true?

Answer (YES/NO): NO